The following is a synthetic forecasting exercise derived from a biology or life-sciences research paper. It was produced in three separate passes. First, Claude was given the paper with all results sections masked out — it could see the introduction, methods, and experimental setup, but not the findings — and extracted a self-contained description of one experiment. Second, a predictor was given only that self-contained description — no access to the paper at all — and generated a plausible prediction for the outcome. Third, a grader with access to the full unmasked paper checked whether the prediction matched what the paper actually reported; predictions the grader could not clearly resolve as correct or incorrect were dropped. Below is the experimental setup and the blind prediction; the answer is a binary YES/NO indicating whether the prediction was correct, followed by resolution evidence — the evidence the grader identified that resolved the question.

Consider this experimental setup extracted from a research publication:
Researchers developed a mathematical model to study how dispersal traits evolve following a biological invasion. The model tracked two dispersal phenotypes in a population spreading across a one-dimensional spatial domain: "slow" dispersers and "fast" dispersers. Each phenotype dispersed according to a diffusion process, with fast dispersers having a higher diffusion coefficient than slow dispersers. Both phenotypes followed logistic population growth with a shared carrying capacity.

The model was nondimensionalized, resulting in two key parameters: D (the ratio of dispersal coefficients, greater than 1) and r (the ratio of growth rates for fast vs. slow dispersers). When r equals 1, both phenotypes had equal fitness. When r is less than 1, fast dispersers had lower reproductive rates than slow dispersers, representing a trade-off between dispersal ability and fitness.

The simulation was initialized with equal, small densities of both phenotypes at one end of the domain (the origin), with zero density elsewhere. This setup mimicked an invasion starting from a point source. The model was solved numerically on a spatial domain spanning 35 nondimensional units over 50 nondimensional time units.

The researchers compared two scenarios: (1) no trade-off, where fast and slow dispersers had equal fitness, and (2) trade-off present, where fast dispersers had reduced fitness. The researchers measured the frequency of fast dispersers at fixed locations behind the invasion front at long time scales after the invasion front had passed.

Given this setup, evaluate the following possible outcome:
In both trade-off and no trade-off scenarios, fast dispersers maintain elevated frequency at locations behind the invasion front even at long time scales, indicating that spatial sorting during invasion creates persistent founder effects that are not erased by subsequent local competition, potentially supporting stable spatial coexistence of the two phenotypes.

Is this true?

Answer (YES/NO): NO